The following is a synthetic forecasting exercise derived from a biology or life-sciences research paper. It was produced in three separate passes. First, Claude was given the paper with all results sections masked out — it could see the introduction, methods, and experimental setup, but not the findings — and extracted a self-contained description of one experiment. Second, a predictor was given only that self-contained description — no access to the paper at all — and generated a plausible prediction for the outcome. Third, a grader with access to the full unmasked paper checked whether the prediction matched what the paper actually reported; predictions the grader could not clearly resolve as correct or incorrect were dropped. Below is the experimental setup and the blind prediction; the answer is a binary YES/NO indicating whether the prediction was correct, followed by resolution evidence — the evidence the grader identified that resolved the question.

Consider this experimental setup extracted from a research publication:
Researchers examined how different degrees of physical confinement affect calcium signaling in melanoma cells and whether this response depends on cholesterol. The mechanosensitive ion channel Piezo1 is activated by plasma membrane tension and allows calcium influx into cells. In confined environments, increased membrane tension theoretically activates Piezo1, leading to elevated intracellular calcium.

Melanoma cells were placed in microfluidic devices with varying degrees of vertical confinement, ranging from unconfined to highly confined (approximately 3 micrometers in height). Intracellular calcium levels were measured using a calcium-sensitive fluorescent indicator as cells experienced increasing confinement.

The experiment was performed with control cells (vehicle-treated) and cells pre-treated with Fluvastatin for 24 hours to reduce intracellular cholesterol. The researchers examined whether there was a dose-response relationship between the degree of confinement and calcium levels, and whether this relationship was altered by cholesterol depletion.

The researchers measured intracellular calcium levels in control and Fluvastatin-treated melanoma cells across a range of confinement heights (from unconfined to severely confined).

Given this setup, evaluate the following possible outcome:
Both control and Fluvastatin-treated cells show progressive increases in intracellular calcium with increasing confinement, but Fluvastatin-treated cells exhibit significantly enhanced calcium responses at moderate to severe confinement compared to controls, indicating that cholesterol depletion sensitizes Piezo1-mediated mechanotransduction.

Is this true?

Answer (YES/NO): NO